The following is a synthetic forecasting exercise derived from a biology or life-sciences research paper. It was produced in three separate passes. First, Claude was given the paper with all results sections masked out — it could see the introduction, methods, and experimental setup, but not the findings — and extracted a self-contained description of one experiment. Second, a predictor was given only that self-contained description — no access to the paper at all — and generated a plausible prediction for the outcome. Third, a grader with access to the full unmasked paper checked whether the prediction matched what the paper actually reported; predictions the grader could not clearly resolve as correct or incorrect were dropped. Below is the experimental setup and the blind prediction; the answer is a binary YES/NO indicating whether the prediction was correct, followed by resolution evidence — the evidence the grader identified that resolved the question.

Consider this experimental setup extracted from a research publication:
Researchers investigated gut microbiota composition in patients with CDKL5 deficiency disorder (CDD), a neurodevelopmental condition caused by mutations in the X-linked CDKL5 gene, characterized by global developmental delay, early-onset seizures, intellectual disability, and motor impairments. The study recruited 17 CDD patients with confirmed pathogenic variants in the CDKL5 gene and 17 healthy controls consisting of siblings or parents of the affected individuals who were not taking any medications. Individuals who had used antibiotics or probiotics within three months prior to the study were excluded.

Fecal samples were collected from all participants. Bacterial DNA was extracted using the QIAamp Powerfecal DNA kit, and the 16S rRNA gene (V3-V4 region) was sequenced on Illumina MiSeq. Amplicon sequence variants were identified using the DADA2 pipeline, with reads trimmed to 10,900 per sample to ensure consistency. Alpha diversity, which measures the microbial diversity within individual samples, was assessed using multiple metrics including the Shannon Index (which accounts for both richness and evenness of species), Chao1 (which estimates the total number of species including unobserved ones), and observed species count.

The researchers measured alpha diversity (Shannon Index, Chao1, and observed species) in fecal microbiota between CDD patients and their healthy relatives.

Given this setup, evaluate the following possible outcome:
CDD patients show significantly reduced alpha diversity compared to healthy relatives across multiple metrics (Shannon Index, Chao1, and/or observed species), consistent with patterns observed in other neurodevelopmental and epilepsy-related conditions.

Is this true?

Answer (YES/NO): YES